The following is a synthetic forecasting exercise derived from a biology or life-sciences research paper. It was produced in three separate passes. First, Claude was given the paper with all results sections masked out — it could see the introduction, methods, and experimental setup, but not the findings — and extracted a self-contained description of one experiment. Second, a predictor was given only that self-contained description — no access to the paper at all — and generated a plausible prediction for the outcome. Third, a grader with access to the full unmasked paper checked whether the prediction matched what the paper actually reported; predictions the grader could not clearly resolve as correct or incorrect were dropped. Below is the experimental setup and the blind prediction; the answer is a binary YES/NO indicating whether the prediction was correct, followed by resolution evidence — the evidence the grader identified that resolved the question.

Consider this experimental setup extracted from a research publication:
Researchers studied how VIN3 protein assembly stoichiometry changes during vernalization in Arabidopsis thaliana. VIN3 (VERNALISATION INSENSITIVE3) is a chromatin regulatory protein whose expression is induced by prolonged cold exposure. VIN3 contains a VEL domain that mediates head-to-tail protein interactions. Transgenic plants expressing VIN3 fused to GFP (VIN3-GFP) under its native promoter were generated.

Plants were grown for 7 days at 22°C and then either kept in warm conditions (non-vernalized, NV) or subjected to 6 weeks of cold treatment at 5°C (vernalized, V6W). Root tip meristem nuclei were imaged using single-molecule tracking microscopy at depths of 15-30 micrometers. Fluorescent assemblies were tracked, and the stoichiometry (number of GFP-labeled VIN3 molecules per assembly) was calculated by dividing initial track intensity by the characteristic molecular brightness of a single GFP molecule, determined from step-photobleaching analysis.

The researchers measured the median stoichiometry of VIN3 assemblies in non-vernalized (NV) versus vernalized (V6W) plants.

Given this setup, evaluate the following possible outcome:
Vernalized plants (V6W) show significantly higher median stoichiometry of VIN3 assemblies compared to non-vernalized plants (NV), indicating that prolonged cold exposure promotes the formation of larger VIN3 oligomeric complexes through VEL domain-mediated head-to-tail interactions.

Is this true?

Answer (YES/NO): NO